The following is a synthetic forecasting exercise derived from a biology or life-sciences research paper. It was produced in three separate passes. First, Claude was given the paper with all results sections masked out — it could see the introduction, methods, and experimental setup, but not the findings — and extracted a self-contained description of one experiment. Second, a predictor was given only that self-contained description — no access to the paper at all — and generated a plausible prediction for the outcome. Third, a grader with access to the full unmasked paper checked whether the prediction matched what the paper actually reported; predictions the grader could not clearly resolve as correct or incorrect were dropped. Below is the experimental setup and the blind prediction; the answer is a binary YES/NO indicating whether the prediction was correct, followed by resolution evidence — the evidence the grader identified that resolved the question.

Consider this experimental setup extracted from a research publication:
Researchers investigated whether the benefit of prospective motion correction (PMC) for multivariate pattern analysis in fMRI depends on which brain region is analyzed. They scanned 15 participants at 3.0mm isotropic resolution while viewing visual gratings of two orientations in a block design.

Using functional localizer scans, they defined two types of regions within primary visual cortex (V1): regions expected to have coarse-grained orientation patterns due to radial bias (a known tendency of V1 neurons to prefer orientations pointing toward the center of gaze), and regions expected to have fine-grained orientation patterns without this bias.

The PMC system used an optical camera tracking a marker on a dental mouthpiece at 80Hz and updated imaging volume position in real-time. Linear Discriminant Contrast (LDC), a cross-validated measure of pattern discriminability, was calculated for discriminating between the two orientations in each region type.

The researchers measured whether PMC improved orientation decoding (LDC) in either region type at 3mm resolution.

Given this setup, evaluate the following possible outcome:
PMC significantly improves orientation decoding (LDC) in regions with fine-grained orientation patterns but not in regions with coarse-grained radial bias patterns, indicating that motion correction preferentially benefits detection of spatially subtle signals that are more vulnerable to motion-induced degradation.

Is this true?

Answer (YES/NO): NO